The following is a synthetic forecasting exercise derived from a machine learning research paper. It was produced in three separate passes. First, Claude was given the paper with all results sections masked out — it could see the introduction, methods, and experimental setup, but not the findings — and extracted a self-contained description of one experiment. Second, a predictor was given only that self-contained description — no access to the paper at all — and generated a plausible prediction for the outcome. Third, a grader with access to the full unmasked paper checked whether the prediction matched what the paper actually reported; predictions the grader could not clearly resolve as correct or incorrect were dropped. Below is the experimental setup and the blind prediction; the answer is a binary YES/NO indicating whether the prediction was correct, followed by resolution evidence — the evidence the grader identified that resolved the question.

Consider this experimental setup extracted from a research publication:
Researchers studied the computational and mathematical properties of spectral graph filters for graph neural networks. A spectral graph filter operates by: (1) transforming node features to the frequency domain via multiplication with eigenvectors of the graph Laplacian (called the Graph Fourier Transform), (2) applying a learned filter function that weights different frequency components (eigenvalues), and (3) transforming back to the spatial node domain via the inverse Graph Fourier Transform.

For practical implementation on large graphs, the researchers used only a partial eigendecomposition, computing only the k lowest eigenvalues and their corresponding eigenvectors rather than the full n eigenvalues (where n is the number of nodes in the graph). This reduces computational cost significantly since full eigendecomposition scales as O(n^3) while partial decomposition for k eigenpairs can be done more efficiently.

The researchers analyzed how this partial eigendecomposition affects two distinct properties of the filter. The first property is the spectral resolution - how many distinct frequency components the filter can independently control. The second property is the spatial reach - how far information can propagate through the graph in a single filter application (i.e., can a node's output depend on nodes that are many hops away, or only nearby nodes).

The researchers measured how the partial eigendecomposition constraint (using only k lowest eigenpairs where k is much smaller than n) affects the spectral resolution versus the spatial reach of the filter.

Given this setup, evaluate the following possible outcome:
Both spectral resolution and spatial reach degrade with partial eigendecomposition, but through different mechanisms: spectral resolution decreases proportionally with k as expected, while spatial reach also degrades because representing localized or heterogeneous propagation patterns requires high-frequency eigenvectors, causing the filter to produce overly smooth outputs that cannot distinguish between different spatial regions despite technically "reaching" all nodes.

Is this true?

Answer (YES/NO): NO